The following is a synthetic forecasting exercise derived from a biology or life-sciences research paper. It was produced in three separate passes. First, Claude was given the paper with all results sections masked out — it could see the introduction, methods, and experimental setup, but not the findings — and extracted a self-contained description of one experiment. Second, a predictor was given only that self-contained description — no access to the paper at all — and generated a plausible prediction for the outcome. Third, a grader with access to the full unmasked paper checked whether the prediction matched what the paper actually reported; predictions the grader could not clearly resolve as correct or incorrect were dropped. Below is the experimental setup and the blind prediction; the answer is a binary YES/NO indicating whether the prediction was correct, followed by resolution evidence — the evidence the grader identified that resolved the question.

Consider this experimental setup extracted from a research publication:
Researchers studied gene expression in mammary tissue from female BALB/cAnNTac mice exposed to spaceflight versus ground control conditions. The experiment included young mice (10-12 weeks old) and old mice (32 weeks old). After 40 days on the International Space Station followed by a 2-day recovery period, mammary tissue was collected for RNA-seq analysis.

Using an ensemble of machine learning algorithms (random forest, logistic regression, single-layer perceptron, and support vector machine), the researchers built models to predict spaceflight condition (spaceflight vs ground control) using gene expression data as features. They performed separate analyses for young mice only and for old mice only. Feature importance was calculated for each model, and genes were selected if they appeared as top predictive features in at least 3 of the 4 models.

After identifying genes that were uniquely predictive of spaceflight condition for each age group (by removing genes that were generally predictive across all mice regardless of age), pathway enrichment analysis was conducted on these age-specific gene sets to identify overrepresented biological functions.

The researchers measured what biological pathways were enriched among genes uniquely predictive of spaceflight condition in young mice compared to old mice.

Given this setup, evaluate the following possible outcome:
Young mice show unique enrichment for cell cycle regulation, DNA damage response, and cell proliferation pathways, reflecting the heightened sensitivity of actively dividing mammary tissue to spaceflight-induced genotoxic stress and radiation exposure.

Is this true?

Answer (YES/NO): NO